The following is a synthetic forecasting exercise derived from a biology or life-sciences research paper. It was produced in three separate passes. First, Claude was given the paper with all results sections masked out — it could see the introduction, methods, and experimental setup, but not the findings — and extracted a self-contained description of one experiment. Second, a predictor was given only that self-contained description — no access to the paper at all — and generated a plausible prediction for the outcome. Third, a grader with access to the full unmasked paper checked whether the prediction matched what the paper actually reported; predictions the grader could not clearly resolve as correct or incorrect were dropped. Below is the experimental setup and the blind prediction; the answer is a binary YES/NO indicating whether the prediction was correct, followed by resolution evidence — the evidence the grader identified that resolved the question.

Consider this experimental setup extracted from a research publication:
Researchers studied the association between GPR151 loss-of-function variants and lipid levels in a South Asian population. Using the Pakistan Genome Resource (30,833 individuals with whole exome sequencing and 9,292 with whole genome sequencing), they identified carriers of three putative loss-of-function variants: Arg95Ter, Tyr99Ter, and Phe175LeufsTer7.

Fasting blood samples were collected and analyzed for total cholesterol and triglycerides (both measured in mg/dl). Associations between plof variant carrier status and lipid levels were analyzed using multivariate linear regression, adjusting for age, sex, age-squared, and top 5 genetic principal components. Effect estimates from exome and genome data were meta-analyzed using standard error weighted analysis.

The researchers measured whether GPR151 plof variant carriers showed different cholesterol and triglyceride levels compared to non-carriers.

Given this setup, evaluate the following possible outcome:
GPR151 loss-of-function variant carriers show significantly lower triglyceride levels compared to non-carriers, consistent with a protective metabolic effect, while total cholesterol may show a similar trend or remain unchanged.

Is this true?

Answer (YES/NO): NO